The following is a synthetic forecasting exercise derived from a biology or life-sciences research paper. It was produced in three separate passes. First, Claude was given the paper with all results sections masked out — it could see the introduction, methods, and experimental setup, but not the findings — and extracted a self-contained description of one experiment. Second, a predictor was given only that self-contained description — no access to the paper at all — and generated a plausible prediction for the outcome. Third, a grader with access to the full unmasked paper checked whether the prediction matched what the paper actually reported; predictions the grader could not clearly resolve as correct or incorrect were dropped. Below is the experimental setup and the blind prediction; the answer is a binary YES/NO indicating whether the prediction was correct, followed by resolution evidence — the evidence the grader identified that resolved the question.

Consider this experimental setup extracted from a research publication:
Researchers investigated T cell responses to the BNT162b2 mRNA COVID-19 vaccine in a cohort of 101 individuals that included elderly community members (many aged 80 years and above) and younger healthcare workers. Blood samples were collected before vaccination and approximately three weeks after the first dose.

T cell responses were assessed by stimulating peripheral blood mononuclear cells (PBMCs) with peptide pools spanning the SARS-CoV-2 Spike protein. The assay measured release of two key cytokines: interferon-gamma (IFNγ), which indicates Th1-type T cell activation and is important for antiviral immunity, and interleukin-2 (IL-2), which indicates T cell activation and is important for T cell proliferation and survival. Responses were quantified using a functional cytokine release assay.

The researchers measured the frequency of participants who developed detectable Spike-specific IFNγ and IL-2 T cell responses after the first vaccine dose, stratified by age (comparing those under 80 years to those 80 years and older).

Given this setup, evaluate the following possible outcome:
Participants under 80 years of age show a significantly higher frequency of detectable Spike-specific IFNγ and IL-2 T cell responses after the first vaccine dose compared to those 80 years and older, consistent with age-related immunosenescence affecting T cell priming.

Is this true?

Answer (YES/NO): YES